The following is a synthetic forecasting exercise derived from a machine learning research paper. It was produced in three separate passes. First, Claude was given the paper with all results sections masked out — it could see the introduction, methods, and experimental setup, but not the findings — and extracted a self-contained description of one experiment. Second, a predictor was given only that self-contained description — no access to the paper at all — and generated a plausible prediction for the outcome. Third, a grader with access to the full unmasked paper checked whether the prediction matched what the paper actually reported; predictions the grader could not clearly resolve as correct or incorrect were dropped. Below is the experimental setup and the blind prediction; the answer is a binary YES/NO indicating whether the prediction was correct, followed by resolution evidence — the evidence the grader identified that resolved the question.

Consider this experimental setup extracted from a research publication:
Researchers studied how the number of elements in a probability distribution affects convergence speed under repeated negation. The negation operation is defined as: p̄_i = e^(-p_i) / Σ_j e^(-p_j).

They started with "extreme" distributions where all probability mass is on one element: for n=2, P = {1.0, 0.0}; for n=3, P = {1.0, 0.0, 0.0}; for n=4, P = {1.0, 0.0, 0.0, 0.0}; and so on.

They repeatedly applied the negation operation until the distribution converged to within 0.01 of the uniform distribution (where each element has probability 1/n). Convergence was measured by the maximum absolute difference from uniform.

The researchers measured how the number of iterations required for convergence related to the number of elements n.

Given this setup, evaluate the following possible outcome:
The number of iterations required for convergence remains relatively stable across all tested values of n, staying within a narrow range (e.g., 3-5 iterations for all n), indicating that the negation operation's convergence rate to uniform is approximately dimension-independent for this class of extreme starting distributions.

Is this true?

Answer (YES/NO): NO